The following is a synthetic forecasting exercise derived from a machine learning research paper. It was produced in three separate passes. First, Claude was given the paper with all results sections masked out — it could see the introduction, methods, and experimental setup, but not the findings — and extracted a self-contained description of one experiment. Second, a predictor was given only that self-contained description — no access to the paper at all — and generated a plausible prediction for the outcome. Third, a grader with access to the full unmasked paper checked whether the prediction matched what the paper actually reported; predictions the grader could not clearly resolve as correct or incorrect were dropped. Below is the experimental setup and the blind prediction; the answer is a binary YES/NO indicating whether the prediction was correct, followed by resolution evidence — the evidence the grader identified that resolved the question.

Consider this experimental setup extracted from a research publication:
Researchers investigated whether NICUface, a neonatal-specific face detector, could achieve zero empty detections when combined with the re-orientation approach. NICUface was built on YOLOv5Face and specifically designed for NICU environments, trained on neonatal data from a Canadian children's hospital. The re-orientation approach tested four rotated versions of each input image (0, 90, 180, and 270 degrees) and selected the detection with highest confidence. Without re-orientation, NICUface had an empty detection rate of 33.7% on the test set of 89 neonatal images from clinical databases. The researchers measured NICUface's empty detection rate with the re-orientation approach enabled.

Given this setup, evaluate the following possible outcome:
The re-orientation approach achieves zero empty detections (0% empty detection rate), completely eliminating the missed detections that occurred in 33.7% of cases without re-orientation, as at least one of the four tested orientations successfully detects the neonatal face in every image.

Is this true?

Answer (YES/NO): YES